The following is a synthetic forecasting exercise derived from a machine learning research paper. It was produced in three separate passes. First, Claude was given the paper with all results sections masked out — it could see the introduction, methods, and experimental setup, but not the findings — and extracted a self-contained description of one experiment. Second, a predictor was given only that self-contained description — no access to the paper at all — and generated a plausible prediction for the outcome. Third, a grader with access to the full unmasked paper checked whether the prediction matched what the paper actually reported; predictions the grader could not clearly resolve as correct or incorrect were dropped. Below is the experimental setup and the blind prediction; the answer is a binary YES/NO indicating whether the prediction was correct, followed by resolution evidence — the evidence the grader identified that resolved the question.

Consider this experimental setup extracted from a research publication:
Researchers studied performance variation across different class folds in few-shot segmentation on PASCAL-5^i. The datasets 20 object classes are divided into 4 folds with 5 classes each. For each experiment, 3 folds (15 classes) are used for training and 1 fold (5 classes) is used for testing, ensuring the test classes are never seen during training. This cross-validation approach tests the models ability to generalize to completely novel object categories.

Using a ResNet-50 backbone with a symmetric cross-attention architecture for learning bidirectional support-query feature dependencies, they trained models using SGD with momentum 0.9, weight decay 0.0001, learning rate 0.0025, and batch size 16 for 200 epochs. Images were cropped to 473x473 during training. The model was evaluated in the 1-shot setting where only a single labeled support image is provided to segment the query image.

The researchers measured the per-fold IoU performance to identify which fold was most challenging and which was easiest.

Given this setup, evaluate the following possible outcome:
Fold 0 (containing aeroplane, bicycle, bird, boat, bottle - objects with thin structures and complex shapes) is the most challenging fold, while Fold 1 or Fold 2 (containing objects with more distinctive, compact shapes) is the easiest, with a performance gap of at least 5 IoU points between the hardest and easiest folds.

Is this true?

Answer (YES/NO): NO